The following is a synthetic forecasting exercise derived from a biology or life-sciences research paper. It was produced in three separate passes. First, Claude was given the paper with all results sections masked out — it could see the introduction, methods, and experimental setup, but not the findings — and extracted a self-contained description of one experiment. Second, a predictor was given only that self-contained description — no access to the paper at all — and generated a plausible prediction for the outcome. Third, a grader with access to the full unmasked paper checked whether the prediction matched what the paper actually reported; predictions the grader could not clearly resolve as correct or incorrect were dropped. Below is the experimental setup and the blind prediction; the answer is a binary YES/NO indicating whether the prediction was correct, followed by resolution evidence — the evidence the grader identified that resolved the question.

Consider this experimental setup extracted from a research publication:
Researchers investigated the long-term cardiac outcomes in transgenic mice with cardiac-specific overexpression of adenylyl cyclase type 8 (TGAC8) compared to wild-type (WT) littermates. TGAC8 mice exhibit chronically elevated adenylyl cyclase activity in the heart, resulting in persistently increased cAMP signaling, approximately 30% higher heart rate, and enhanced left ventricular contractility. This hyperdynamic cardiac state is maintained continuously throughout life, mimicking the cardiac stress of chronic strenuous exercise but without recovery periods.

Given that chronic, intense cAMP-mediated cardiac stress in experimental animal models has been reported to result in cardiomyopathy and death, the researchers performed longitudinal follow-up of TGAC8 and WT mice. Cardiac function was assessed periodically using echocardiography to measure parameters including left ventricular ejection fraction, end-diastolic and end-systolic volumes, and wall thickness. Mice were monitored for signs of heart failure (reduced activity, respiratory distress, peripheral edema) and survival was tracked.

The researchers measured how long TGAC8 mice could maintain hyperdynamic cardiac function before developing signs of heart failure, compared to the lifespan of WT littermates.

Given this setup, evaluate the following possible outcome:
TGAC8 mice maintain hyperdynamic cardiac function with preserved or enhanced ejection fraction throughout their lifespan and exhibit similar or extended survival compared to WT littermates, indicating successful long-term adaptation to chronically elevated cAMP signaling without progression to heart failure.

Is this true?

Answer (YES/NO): NO